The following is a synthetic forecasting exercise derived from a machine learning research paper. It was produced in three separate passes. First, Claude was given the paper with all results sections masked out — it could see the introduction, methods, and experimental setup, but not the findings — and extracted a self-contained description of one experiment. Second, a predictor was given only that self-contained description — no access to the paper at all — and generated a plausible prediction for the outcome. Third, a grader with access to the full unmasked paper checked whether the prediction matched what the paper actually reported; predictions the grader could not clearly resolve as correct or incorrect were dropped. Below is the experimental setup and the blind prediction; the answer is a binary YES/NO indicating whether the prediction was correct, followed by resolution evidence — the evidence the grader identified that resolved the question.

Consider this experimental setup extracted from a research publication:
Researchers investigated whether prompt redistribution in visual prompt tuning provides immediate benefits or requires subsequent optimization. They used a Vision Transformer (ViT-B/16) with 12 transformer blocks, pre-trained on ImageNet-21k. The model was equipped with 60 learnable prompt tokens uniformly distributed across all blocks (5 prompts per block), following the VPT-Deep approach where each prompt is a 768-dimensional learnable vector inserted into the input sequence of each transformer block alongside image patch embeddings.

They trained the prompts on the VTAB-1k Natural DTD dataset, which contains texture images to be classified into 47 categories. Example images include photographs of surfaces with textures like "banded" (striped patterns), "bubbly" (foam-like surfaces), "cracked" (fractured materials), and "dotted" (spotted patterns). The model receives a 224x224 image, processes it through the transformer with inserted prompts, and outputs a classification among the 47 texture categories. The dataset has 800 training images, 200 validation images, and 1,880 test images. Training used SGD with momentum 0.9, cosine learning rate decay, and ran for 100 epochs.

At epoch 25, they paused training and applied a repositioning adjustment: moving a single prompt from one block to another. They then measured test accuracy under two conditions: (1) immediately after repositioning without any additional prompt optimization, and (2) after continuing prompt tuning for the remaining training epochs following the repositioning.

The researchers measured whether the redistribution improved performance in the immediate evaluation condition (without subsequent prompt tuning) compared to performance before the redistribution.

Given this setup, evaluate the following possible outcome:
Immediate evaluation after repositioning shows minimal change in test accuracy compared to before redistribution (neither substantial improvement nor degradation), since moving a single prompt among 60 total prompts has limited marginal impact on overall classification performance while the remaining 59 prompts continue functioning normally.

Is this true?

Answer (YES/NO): NO